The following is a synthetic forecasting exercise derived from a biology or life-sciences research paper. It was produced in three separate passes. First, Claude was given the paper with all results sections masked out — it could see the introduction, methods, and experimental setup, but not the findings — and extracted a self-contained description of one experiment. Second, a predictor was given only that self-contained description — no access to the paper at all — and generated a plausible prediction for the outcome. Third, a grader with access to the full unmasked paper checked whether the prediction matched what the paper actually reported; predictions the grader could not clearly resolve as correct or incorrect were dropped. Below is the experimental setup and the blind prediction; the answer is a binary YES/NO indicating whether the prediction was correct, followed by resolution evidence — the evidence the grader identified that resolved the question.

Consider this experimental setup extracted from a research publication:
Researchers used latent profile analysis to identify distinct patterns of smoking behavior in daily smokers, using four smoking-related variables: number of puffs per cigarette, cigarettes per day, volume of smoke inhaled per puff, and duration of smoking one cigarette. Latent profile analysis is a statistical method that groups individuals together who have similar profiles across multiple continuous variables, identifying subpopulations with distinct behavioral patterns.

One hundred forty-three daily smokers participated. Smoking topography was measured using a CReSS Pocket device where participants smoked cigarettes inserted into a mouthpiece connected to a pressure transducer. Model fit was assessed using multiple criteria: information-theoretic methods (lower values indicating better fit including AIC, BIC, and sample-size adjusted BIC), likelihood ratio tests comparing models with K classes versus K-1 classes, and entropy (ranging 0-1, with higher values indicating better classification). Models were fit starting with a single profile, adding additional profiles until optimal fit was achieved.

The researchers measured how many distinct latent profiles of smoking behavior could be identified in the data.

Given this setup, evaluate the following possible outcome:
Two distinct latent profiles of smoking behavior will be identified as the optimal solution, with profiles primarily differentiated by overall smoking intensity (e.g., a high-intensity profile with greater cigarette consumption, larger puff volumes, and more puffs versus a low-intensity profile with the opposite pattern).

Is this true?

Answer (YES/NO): NO